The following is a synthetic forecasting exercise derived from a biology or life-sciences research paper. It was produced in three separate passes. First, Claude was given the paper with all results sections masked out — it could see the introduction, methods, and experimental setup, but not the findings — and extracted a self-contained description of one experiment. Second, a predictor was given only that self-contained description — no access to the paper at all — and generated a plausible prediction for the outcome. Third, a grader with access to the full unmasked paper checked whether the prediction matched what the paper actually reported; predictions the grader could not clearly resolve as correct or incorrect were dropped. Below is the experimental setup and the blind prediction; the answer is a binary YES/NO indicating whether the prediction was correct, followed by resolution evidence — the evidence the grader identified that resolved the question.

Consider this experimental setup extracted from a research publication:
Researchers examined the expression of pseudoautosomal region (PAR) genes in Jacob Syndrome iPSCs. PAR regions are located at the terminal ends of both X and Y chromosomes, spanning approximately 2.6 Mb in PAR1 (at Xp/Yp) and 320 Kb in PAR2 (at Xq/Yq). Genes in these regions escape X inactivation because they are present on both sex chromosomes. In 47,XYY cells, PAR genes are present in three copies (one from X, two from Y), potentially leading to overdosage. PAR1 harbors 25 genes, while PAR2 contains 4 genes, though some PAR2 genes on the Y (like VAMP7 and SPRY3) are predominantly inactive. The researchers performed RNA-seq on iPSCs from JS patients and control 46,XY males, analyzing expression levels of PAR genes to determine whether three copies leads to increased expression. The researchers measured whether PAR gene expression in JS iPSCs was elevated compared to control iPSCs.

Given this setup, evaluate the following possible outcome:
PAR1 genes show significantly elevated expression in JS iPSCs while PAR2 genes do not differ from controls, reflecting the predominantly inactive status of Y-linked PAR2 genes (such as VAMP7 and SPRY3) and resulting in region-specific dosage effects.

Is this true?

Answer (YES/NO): NO